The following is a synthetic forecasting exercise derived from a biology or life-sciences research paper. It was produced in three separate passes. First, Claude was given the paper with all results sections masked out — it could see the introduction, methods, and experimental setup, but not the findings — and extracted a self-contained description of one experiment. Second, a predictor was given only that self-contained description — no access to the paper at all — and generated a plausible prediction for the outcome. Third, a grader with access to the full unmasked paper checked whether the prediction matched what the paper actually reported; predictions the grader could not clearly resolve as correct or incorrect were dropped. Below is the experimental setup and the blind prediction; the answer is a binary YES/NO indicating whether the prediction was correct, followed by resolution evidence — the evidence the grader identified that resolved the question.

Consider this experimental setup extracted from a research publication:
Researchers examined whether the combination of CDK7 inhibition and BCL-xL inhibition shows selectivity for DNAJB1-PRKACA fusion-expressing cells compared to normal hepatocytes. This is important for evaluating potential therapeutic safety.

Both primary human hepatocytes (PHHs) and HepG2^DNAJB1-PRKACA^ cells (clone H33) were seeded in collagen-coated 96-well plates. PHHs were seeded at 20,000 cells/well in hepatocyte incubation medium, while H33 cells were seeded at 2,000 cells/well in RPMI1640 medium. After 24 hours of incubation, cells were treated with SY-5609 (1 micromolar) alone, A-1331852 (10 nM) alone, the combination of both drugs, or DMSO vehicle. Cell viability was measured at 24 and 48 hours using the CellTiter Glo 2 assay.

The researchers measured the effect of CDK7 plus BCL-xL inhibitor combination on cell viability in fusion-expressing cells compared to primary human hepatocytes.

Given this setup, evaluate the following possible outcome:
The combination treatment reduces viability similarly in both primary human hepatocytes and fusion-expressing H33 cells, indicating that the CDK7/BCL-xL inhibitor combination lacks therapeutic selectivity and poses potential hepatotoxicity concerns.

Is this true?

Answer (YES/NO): NO